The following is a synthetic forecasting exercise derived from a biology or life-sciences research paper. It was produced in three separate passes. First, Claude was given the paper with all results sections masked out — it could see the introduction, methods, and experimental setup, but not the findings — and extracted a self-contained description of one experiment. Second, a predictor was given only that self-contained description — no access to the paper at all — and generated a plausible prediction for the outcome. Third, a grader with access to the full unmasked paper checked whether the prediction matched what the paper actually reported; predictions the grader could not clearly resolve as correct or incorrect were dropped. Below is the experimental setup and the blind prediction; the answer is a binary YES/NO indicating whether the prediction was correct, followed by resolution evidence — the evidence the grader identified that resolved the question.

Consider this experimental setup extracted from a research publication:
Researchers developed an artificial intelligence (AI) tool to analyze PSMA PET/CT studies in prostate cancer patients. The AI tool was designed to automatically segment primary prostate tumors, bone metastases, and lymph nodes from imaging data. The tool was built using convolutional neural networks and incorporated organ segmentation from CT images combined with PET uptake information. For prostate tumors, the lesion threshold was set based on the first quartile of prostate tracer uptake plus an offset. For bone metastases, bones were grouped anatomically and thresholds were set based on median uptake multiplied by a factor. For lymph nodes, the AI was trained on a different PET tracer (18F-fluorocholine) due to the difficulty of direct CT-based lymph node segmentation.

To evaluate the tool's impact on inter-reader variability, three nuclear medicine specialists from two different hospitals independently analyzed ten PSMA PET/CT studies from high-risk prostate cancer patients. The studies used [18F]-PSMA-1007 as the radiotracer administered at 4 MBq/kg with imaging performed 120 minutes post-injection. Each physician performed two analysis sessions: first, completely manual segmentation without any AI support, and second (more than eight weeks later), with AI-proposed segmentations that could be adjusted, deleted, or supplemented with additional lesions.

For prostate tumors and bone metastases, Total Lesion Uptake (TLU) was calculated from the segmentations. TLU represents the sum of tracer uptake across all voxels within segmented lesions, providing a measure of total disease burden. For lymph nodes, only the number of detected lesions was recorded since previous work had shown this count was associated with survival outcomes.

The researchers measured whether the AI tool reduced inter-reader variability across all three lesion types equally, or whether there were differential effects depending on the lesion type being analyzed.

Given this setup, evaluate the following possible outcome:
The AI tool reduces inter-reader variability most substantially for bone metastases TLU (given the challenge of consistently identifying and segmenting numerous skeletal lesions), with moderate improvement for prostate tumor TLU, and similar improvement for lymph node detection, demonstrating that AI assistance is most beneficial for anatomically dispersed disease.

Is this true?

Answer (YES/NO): NO